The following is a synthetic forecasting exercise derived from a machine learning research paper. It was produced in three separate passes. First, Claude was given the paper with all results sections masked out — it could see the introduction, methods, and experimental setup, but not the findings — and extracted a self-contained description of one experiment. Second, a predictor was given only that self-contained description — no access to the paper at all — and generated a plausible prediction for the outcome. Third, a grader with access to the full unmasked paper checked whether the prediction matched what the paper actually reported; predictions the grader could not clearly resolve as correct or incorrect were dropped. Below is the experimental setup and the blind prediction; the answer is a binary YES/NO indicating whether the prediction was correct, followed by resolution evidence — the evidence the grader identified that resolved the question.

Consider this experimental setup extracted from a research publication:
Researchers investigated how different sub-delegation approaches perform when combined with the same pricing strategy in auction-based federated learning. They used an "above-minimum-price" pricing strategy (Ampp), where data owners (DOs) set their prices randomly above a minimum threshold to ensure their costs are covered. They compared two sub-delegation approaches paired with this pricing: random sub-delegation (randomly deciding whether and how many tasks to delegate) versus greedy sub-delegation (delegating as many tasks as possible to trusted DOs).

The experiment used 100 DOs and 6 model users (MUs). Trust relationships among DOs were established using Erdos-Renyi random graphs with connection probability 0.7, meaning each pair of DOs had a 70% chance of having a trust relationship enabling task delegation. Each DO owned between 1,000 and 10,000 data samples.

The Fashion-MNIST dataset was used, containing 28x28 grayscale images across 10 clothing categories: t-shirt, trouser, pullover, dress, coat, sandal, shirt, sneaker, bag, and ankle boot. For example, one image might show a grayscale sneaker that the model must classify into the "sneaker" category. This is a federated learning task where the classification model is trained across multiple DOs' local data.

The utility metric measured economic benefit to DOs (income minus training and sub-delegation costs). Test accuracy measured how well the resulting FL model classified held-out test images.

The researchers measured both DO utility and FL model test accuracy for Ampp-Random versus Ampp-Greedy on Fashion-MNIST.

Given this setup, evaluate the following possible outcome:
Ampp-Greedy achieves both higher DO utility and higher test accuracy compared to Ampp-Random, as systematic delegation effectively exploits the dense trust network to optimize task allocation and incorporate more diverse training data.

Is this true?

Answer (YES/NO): NO